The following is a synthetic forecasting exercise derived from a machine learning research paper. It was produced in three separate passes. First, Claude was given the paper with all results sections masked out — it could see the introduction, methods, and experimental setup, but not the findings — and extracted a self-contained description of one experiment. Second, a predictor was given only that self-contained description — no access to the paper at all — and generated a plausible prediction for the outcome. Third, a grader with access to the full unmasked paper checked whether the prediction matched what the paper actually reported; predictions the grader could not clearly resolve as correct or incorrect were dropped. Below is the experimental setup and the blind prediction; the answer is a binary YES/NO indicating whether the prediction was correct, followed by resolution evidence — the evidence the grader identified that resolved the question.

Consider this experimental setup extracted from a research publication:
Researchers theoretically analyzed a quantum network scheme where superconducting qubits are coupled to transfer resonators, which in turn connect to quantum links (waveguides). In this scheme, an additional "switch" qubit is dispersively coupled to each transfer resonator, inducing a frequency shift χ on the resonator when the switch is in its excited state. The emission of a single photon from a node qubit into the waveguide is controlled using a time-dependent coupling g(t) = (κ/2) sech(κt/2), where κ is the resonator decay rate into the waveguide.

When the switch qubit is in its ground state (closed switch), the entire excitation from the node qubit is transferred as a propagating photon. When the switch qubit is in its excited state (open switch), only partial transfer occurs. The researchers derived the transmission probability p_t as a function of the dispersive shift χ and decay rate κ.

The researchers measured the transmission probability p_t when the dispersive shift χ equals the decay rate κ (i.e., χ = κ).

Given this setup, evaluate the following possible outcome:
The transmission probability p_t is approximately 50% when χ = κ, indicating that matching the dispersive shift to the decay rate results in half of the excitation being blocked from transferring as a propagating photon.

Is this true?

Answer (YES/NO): YES